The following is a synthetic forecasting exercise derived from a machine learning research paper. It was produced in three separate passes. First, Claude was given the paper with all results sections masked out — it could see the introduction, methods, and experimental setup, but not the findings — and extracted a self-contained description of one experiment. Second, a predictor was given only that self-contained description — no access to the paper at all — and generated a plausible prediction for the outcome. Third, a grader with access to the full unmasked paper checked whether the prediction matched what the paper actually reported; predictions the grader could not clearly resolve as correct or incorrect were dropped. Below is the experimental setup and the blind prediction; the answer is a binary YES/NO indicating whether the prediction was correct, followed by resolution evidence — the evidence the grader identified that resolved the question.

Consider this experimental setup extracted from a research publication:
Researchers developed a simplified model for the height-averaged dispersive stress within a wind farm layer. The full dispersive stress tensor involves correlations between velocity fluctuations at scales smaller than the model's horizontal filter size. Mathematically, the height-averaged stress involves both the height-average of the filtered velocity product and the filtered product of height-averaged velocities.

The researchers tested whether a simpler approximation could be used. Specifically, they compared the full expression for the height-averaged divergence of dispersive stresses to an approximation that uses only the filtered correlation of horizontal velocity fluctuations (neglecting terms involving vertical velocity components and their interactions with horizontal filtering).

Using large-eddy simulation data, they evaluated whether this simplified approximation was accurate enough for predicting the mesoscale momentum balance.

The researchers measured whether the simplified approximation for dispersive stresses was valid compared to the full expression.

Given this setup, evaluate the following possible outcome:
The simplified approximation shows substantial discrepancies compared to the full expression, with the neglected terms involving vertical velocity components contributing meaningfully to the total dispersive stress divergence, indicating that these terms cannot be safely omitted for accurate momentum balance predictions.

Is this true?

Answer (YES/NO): NO